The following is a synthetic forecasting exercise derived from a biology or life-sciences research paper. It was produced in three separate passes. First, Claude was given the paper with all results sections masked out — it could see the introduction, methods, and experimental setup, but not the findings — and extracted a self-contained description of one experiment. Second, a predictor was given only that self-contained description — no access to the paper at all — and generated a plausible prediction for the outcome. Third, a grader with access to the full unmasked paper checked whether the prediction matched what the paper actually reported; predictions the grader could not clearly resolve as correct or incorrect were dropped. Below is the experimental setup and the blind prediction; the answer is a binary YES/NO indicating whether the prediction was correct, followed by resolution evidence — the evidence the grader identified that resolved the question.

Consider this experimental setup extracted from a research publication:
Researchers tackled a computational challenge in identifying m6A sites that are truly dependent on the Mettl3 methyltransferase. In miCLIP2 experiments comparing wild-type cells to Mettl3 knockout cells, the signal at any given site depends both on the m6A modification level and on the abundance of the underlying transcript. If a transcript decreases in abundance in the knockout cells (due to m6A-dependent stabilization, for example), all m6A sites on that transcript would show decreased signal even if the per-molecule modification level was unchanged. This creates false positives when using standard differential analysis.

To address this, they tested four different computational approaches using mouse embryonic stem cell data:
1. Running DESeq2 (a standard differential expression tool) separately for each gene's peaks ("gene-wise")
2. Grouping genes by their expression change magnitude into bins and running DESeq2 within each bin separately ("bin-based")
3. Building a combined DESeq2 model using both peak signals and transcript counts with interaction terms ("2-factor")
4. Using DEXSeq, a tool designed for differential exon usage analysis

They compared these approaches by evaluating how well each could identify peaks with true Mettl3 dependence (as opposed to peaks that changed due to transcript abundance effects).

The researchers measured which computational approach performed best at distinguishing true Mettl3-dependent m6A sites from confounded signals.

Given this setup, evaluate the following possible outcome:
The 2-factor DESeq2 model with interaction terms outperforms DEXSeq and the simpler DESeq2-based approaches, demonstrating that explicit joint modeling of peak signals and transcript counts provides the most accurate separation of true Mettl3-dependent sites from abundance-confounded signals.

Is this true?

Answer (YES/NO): NO